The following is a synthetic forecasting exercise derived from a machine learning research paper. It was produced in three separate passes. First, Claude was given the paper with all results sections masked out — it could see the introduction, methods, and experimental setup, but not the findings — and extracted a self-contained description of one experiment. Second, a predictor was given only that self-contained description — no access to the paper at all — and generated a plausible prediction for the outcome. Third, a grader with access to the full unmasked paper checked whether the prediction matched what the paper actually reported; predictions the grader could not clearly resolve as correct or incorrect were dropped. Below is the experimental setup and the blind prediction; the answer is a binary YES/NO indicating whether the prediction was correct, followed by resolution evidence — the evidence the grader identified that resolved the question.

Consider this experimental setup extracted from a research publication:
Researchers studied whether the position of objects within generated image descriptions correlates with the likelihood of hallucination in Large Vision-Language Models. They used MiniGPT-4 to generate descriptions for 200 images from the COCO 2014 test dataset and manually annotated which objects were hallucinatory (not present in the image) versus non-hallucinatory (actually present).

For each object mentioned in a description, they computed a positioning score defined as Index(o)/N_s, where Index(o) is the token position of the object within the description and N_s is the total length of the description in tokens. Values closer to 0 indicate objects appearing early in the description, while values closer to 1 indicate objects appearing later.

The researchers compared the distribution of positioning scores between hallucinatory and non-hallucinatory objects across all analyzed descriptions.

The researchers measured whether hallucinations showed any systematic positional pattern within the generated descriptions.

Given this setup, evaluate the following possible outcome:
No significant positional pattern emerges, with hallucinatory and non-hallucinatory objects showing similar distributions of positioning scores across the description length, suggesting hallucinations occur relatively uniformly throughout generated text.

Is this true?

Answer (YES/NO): NO